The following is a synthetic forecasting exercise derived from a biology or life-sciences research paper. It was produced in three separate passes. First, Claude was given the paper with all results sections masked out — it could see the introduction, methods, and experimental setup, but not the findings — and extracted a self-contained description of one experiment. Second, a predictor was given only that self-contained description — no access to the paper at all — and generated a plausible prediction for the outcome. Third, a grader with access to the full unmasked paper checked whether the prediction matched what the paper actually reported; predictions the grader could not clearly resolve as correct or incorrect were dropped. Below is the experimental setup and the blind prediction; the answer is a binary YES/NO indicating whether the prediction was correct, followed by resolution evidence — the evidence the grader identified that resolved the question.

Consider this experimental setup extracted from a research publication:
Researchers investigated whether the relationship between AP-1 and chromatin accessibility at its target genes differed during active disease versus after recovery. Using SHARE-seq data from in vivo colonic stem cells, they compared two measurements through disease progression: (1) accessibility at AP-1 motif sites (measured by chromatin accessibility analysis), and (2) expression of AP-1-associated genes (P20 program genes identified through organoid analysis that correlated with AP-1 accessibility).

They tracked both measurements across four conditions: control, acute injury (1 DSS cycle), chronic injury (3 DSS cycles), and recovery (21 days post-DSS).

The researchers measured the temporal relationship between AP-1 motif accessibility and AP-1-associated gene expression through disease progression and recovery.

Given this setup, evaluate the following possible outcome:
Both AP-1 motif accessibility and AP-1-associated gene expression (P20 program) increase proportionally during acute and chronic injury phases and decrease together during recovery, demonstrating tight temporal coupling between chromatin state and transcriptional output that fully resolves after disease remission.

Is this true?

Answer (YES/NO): NO